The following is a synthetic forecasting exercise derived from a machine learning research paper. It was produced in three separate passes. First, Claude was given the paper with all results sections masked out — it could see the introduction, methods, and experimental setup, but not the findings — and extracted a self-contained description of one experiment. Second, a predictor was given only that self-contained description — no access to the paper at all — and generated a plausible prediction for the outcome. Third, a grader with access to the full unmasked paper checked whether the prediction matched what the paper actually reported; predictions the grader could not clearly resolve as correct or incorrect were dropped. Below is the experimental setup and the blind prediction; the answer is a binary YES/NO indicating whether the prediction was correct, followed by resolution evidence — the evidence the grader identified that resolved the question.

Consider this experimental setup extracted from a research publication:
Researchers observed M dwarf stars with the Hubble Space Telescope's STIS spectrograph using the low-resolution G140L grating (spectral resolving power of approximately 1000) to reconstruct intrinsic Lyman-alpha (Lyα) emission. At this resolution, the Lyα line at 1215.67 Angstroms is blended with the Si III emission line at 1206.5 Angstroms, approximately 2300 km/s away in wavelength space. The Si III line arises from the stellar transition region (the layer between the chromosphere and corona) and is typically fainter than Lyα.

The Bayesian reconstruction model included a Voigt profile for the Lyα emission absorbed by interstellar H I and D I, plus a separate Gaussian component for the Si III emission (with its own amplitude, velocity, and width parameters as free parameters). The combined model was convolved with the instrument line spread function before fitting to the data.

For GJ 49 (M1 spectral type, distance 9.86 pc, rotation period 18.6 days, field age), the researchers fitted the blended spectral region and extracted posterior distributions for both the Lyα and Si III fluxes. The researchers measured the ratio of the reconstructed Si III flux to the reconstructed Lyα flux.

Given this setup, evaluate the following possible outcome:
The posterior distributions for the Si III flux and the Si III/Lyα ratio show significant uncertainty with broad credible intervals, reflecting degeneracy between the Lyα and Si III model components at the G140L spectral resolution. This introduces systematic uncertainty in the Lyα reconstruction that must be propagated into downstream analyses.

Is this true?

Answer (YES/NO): NO